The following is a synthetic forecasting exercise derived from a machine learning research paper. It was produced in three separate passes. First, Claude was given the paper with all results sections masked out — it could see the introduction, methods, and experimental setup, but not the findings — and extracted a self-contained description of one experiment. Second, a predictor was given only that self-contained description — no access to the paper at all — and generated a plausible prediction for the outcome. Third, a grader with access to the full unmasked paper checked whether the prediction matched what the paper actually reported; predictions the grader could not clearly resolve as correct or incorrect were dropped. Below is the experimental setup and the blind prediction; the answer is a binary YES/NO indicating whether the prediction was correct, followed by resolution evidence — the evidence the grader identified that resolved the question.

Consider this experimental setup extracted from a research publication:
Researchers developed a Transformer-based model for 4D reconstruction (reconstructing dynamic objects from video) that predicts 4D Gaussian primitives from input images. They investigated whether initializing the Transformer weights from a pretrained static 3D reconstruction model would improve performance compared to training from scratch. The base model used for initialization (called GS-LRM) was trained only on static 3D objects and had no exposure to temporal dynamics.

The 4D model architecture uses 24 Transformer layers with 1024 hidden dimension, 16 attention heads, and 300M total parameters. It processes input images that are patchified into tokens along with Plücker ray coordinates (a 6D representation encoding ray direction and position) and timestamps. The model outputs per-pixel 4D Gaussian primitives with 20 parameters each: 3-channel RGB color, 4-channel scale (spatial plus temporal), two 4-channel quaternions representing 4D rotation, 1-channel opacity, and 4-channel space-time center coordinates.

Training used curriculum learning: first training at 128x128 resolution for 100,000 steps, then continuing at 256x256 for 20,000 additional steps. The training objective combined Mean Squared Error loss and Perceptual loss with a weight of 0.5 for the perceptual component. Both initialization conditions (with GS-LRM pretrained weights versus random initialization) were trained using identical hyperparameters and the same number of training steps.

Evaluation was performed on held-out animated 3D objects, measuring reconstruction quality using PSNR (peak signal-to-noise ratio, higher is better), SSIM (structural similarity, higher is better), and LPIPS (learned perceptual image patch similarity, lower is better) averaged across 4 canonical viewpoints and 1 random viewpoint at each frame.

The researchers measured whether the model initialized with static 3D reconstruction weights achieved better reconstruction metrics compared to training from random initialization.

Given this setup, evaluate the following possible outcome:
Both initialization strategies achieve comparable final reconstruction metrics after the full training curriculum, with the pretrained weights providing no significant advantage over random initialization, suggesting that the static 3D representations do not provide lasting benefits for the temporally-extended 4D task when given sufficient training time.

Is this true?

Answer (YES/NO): NO